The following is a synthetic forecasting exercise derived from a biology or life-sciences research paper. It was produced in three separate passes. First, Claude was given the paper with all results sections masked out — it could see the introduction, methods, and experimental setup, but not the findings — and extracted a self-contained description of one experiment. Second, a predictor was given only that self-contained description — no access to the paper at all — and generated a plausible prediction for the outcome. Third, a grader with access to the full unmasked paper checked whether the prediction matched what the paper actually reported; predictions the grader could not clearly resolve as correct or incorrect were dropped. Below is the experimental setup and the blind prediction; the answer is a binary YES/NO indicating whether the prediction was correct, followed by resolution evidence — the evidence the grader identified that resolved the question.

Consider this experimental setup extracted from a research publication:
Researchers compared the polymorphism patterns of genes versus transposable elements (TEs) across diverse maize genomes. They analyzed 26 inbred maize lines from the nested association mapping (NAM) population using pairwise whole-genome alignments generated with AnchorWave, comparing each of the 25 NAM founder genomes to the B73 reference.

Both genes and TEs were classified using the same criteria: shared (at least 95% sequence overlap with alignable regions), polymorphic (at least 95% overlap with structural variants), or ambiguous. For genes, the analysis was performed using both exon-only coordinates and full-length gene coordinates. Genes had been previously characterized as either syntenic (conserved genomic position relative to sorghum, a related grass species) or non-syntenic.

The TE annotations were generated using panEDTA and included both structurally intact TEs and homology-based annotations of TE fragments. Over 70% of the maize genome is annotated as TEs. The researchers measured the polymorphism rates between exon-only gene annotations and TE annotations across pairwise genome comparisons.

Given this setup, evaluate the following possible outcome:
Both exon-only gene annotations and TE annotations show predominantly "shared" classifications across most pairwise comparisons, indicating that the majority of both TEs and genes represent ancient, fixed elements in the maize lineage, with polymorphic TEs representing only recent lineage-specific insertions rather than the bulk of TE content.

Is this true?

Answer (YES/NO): NO